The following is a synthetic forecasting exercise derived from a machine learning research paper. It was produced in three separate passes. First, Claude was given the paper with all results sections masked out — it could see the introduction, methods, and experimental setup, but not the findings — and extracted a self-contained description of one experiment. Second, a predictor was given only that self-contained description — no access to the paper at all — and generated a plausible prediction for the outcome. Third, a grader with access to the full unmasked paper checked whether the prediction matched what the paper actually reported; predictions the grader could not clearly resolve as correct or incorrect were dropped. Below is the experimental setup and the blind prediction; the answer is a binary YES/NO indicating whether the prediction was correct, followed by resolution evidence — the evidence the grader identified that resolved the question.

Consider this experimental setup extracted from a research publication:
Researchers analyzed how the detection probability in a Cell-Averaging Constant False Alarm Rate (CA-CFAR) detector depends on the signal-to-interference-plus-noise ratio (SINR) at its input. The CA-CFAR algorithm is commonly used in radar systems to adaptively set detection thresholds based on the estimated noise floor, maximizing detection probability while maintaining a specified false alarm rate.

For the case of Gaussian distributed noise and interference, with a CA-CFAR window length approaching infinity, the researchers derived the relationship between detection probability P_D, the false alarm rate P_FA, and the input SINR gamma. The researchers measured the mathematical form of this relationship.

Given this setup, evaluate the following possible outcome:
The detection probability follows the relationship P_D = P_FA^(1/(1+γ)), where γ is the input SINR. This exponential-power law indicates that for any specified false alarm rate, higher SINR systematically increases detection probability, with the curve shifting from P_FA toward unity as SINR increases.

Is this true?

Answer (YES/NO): YES